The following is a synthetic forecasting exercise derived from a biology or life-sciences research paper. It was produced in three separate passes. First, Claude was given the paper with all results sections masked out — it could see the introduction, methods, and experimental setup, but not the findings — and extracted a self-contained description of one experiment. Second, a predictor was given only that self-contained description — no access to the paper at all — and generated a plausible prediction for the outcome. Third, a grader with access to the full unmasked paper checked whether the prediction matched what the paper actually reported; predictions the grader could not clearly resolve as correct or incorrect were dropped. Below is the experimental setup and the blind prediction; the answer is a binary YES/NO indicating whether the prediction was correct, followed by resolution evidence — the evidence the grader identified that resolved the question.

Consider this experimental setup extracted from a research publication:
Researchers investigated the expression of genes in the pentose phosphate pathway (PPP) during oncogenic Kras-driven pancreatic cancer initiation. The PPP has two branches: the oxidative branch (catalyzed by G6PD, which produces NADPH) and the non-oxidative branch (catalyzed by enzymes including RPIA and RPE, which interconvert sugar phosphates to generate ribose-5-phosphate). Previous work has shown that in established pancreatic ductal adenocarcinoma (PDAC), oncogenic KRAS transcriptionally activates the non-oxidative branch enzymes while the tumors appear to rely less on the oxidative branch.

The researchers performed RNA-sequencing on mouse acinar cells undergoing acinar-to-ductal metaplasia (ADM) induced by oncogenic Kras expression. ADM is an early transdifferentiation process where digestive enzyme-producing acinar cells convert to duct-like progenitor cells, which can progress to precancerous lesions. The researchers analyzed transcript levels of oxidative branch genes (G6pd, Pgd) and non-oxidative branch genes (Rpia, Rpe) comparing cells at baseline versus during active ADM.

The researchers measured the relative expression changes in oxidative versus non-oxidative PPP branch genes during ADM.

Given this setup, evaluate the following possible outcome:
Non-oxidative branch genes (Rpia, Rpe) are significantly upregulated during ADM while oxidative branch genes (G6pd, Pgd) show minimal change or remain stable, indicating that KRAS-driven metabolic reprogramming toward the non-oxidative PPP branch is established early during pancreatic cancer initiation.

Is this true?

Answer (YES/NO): NO